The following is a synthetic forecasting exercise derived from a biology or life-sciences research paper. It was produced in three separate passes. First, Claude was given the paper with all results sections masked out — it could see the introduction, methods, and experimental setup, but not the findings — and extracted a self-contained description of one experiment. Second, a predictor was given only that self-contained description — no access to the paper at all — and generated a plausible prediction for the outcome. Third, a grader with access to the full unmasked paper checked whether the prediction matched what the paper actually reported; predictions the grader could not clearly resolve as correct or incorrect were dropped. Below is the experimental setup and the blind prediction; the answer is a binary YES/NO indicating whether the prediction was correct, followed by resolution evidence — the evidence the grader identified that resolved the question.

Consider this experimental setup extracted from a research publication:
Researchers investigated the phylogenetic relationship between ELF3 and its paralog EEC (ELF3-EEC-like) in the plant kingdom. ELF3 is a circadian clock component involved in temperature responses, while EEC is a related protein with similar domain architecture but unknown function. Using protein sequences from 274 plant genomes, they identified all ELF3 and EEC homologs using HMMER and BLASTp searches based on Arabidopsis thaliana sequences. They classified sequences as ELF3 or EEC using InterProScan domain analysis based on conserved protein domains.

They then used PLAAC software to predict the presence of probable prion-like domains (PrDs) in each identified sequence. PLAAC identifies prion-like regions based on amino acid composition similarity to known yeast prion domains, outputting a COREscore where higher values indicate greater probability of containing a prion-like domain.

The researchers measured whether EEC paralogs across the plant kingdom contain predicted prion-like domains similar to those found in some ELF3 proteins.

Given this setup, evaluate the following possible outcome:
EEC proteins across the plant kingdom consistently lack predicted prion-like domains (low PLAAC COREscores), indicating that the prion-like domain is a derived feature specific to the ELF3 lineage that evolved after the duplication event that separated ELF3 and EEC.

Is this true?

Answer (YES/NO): YES